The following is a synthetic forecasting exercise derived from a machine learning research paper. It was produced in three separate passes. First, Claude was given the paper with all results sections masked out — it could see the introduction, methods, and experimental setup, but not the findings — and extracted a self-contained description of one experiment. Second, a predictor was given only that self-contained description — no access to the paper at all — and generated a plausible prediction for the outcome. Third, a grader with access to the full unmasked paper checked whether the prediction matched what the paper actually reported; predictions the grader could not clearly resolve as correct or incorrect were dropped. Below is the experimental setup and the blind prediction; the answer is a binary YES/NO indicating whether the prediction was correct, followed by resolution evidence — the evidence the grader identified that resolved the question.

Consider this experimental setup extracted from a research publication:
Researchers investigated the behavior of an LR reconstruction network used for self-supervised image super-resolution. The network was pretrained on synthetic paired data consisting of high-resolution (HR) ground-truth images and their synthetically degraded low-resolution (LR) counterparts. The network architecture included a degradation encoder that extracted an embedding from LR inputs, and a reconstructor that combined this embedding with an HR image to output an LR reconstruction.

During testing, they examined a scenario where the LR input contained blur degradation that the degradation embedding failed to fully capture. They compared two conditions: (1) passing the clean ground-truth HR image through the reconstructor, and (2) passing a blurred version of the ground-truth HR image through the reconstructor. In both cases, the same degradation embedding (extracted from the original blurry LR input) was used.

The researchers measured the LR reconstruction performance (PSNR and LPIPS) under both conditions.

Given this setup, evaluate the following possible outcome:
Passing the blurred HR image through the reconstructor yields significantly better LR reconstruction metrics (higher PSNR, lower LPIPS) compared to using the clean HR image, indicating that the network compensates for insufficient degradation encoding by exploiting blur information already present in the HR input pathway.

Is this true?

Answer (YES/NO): YES